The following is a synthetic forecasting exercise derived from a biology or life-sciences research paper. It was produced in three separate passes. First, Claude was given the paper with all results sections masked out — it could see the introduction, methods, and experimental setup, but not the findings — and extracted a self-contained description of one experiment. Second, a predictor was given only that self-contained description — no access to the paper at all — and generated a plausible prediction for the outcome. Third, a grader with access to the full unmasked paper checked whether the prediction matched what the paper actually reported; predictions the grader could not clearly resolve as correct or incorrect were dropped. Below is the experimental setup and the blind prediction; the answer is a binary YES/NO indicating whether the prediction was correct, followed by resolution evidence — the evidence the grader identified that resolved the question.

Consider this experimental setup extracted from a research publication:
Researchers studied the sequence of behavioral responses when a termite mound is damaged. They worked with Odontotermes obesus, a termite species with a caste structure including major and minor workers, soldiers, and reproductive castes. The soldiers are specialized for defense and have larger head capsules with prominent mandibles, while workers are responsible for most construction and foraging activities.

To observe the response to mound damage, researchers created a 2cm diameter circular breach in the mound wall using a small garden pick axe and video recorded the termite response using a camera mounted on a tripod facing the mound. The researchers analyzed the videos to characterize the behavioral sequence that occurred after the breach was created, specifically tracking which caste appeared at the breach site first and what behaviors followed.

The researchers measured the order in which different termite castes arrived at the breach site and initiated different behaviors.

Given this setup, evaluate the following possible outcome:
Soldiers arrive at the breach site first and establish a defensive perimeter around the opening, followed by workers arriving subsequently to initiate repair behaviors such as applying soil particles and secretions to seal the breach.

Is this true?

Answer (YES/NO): YES